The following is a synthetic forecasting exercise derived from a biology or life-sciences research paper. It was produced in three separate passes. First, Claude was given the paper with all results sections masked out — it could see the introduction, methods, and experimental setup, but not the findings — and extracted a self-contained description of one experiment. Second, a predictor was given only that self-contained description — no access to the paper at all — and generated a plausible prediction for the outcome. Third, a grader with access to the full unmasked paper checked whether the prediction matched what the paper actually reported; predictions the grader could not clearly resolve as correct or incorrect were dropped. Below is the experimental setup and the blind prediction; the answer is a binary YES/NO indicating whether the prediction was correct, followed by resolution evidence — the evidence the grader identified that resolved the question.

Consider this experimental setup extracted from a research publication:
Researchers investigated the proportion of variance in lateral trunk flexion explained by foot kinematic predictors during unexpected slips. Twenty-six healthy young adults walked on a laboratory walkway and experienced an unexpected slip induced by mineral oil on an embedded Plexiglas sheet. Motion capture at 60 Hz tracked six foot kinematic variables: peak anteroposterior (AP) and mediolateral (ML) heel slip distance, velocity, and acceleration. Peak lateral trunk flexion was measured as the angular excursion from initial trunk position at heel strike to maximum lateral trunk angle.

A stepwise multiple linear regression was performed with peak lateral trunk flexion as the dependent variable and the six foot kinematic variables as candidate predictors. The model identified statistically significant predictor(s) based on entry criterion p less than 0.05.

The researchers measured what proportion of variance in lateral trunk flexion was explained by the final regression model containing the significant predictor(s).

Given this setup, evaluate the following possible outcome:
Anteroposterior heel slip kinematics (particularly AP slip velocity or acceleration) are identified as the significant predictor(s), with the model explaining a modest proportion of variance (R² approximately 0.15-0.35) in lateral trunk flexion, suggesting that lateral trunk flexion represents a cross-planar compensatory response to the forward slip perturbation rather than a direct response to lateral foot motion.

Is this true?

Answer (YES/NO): YES